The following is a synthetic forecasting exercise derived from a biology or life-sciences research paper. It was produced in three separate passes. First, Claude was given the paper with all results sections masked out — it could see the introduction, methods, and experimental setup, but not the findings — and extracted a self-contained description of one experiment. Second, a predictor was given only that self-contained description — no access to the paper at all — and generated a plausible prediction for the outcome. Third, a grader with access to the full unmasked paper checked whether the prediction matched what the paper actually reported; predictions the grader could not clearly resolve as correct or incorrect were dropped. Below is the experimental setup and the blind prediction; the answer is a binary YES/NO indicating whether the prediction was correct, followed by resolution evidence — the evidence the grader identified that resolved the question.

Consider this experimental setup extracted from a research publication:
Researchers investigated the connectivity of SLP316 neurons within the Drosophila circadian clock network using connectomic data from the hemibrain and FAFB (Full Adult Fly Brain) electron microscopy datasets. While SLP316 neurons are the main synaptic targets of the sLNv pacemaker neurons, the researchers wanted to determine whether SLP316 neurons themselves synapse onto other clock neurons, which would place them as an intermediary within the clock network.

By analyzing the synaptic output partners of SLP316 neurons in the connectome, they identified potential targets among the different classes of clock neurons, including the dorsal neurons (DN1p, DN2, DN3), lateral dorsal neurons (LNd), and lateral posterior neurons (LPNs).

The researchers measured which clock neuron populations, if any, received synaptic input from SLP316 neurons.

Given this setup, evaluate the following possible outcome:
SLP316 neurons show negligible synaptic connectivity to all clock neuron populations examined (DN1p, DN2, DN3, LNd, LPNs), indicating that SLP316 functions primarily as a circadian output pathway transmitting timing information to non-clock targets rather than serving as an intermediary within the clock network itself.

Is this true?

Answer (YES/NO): NO